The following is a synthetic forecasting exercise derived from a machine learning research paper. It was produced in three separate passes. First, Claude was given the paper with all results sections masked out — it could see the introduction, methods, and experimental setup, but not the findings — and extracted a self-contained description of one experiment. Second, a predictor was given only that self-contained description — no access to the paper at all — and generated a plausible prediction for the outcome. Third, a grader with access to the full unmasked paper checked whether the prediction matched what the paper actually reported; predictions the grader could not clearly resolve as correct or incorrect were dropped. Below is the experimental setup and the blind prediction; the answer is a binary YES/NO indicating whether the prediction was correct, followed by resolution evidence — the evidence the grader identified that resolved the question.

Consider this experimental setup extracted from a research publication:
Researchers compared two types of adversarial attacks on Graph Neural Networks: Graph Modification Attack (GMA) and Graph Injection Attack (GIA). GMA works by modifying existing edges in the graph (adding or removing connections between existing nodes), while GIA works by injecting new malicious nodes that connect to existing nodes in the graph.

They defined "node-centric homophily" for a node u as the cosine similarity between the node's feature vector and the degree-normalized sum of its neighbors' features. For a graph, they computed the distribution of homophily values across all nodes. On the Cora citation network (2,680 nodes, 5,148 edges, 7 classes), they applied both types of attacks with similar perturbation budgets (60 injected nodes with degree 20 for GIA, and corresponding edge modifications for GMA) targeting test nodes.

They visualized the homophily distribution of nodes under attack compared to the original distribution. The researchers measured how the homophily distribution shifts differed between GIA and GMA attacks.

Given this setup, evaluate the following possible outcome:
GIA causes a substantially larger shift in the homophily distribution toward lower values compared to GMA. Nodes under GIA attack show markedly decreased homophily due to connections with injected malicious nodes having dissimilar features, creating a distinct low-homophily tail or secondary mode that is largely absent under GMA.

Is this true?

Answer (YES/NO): YES